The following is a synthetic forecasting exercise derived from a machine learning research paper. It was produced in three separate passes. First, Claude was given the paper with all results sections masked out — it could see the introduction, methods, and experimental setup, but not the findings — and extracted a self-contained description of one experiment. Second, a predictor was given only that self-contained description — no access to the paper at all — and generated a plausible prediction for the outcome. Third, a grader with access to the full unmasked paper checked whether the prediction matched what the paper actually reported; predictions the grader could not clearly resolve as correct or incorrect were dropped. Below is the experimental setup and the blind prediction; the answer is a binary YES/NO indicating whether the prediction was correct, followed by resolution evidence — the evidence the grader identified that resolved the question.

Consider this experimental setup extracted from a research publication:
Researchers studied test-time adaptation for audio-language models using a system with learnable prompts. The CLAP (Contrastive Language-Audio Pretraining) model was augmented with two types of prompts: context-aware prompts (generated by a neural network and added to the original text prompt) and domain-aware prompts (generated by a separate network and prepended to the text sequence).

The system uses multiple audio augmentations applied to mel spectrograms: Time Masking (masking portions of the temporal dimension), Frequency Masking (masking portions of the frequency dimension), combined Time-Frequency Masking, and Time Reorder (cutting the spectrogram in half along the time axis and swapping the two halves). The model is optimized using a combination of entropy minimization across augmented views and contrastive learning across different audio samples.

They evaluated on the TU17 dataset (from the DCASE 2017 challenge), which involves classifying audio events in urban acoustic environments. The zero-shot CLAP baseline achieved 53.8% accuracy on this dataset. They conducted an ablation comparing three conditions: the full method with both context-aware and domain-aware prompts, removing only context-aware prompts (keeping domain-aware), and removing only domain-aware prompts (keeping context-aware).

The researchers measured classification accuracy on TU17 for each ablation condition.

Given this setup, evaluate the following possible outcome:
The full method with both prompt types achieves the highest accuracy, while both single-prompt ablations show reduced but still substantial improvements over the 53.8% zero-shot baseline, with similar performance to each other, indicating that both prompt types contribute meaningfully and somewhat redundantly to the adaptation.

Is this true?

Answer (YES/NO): NO